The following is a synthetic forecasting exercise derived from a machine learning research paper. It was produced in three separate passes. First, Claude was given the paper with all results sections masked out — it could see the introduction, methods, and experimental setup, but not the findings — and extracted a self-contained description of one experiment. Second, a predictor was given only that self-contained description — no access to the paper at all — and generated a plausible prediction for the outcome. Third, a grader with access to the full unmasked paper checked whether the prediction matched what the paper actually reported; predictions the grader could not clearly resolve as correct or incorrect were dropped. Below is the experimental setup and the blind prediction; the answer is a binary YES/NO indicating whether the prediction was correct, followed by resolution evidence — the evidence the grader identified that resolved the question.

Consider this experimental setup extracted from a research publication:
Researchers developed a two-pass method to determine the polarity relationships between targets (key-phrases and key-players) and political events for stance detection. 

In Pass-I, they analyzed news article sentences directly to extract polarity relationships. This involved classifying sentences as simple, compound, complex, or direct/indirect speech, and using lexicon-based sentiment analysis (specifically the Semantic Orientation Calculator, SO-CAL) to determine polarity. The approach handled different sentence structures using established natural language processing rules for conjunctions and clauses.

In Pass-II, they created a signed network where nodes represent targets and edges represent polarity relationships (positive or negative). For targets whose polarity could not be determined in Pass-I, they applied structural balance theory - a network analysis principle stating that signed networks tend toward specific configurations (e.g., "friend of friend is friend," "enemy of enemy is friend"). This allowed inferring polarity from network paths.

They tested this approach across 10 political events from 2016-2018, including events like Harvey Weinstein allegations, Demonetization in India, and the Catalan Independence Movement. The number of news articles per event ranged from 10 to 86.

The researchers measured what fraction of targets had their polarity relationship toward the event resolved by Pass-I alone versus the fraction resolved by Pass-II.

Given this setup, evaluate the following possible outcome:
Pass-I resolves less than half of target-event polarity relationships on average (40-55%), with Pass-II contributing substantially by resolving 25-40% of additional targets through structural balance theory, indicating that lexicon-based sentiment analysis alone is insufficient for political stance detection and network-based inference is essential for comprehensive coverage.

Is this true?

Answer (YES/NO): NO